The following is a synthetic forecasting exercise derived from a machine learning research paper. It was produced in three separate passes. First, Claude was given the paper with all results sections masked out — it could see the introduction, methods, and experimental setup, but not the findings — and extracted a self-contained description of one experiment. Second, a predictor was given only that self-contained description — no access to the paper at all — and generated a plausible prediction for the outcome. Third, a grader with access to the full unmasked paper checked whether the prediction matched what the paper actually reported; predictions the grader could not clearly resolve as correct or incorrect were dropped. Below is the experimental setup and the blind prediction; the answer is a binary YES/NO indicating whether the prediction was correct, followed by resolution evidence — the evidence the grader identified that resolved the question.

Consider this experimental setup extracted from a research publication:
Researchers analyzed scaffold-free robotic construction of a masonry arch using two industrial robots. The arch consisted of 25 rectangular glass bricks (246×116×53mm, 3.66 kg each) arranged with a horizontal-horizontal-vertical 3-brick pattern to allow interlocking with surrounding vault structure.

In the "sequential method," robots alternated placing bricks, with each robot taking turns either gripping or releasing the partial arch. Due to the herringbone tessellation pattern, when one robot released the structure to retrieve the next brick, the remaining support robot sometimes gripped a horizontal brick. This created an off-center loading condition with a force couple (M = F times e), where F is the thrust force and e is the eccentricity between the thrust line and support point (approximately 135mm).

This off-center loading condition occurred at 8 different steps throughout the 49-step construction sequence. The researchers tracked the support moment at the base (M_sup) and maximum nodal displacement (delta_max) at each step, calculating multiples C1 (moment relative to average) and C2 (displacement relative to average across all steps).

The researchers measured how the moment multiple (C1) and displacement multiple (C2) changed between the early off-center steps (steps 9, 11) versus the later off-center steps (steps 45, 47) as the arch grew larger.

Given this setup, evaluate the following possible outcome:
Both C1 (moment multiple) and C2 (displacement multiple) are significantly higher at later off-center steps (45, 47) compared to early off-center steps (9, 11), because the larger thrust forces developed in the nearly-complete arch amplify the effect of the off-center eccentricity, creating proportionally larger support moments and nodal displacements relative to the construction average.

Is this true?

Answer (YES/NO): YES